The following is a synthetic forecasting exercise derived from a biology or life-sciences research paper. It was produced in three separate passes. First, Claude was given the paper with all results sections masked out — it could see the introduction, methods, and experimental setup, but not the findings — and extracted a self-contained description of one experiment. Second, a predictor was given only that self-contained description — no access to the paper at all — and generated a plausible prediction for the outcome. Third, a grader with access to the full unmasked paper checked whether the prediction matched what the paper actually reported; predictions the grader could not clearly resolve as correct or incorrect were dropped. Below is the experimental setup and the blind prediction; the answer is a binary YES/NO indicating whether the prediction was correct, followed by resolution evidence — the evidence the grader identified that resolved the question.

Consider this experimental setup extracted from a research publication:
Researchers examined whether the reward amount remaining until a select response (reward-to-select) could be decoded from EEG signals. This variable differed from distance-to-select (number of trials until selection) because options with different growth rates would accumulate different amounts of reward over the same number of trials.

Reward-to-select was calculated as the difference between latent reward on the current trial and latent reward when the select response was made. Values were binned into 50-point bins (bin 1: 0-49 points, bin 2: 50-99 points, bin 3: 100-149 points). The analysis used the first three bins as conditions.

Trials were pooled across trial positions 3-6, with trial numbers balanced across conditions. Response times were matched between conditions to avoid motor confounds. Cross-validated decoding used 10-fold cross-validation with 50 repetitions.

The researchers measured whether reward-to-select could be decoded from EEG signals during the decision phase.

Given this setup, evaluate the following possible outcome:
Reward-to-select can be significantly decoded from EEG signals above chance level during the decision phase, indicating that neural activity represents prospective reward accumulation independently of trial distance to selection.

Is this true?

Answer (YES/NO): NO